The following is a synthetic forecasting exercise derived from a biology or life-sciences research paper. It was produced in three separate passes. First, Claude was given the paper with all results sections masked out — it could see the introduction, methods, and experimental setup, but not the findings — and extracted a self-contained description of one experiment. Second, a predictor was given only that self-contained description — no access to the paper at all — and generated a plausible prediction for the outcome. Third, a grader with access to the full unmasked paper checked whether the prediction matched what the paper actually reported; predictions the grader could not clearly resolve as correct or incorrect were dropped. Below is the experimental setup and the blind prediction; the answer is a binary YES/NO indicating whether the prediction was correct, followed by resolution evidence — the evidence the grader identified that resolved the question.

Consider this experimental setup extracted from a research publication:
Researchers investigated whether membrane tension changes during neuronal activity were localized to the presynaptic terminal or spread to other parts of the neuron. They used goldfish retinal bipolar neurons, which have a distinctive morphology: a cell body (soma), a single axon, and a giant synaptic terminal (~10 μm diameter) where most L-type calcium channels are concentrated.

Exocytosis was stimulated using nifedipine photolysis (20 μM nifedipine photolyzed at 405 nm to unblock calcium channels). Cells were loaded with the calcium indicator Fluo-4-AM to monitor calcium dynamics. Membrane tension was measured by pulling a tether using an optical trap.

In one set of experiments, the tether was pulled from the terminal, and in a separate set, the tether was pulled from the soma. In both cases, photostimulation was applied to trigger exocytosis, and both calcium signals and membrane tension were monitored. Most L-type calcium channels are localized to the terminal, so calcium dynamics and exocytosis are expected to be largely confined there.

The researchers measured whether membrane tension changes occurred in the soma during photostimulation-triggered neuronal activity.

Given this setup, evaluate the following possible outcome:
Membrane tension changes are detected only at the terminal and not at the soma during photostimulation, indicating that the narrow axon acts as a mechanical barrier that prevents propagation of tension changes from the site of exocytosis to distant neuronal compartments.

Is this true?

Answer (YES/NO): YES